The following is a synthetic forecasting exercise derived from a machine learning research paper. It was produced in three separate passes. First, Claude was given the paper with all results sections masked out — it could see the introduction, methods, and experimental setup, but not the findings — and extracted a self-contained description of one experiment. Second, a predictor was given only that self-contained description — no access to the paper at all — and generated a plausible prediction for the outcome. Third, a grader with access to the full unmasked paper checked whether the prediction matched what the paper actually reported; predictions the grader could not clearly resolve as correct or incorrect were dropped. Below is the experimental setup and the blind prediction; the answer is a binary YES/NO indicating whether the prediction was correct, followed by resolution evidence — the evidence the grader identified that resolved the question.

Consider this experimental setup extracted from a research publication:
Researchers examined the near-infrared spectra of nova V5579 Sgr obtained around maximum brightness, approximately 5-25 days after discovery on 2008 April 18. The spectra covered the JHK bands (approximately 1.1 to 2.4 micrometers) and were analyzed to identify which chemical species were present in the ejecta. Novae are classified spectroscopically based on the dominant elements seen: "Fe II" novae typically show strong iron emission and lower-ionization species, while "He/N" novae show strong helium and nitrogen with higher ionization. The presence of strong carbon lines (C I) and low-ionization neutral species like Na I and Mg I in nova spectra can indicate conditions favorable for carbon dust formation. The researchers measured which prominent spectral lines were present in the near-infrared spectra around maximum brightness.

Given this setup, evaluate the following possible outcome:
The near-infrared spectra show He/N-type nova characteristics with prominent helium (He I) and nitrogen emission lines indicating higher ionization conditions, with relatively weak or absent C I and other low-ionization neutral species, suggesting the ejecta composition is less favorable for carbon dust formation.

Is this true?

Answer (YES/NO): NO